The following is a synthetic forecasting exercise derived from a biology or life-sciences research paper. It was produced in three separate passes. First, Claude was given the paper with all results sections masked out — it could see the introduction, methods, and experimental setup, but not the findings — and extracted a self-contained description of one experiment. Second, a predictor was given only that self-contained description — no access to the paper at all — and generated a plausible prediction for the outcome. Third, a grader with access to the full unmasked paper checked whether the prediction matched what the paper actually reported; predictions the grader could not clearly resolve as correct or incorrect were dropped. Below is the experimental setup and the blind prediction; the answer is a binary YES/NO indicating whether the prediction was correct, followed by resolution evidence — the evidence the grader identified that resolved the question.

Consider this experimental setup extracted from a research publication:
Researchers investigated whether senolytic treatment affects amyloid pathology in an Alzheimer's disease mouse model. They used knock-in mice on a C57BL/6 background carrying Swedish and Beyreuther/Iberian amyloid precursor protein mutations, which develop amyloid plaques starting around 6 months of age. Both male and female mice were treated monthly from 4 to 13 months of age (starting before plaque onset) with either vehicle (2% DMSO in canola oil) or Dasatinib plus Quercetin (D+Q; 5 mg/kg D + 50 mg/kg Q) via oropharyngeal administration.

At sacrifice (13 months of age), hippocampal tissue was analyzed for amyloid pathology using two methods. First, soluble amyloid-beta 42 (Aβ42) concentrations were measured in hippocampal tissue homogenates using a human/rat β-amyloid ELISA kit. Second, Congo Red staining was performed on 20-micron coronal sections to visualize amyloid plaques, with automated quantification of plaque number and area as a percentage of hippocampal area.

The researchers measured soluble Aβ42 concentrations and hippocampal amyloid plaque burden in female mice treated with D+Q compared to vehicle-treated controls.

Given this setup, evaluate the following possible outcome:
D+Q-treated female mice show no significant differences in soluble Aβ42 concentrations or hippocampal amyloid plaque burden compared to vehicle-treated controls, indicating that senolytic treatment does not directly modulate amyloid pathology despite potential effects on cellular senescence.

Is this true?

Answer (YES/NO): NO